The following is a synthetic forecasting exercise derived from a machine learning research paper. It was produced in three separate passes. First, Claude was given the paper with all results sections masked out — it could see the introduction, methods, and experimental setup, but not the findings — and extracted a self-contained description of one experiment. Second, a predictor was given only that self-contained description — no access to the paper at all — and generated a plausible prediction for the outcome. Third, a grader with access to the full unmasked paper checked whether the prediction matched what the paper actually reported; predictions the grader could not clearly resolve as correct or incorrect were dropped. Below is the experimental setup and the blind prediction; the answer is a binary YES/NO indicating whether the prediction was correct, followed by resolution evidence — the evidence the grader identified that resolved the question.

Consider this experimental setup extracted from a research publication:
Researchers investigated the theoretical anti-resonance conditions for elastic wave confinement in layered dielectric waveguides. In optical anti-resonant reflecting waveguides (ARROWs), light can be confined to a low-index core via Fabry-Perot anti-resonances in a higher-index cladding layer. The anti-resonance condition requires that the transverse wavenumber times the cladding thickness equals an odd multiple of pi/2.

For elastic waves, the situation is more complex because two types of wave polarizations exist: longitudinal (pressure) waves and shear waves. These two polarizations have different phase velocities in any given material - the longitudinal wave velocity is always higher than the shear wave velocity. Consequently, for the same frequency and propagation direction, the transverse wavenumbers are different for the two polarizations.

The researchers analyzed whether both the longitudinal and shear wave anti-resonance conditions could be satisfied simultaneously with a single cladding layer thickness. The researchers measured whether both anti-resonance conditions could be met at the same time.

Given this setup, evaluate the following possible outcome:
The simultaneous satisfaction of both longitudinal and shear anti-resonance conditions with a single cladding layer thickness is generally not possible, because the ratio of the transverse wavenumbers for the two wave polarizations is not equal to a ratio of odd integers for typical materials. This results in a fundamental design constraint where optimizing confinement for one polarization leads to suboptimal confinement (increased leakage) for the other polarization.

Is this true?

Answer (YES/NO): YES